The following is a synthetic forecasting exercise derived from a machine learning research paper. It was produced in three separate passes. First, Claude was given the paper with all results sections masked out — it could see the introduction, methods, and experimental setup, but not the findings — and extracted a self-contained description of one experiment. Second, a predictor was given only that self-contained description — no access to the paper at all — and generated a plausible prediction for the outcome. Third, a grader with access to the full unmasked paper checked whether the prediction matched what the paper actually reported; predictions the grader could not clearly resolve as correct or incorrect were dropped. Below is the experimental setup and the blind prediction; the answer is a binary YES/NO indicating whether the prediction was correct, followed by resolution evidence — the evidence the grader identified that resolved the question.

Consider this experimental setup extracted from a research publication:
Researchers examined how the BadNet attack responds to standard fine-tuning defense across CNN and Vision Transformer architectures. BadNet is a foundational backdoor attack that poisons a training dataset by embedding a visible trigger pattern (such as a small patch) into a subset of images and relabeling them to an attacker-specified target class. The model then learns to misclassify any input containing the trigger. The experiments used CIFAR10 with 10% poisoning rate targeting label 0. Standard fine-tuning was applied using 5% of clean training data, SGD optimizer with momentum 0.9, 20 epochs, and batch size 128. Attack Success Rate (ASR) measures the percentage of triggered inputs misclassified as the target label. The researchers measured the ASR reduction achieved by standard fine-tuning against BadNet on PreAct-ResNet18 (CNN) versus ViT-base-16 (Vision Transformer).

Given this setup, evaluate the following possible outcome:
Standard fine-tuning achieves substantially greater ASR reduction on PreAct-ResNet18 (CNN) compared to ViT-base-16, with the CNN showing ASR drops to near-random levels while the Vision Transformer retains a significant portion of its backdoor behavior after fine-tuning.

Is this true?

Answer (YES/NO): YES